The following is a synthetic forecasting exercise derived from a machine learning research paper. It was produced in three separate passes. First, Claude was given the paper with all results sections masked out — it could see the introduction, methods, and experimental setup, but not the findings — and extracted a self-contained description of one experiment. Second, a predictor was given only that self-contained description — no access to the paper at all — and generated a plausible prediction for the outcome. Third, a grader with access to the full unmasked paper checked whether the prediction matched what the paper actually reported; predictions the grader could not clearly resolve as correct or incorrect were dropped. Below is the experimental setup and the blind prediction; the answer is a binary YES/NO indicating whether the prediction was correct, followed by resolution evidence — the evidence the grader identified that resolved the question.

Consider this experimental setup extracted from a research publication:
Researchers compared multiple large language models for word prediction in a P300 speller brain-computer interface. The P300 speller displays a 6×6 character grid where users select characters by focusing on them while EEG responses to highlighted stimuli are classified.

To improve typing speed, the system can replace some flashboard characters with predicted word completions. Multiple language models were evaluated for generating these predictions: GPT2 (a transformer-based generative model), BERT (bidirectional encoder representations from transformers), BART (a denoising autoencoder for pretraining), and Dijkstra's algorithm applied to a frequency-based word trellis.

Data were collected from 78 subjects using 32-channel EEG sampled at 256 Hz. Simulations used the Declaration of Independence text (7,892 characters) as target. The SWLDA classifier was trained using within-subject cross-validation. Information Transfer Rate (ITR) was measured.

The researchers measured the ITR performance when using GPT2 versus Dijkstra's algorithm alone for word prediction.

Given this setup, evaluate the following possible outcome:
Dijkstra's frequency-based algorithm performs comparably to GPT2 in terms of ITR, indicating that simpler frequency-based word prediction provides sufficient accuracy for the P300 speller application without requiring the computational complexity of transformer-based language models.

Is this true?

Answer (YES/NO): NO